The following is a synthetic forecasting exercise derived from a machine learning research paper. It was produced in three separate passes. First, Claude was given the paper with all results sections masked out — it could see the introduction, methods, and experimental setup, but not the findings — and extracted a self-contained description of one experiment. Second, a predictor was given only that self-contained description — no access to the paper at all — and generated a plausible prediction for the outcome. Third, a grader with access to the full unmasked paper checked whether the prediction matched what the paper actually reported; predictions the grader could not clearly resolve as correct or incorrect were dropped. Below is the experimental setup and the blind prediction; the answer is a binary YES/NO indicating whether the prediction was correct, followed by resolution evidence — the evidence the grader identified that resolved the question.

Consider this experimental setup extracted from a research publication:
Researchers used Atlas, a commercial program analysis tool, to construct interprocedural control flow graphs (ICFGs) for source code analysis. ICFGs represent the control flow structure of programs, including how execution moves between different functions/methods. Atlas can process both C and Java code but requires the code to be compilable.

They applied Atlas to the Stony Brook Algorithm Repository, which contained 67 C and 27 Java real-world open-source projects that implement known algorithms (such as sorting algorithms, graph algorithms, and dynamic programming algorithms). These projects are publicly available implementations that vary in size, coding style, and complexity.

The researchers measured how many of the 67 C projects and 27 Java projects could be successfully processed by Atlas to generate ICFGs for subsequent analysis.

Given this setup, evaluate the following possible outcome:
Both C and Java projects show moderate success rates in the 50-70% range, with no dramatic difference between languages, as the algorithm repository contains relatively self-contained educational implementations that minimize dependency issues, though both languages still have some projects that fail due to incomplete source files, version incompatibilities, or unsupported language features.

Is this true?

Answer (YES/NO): NO